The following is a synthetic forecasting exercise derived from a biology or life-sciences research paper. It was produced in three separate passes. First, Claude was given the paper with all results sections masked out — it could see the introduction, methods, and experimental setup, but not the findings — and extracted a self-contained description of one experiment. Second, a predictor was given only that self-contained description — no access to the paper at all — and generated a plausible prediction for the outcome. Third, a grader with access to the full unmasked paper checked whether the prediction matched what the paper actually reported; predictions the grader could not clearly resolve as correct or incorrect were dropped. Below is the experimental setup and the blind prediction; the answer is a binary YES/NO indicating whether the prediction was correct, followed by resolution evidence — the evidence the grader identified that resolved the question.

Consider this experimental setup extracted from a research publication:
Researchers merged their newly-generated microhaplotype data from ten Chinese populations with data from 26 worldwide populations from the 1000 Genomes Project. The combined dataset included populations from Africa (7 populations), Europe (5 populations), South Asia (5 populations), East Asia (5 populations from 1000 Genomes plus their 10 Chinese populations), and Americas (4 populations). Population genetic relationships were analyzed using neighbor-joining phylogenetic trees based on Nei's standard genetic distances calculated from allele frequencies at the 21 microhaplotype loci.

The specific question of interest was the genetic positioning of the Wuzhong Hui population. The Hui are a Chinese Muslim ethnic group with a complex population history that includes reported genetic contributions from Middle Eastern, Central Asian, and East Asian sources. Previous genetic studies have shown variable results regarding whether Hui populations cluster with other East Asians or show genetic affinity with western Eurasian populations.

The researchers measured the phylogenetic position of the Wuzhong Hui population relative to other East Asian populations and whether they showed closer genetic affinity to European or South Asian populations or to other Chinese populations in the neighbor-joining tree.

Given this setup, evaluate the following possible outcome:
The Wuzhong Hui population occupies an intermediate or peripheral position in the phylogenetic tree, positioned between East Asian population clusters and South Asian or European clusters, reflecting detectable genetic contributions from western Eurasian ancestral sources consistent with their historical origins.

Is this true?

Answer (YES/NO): NO